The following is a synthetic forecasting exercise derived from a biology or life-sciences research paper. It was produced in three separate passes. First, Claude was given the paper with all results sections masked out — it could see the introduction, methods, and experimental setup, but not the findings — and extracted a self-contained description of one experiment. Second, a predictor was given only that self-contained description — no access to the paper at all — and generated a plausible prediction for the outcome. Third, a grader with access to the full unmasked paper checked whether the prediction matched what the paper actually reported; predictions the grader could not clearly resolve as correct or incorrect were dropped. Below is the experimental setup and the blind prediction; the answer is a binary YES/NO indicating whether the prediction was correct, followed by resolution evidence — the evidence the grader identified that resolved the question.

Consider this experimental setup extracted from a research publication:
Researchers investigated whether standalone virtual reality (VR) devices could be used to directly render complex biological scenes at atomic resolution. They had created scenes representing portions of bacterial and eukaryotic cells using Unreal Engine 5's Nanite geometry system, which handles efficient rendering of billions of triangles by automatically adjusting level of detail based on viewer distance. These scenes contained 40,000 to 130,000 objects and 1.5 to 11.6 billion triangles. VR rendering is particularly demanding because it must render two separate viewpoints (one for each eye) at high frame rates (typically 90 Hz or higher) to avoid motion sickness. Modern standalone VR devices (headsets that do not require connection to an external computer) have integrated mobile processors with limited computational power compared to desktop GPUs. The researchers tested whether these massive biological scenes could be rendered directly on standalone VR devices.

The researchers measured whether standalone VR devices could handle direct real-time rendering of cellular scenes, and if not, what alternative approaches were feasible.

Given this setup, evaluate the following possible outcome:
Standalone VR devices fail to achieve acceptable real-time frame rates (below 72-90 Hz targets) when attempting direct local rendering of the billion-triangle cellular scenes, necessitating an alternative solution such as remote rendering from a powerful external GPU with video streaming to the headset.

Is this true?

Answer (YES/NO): NO